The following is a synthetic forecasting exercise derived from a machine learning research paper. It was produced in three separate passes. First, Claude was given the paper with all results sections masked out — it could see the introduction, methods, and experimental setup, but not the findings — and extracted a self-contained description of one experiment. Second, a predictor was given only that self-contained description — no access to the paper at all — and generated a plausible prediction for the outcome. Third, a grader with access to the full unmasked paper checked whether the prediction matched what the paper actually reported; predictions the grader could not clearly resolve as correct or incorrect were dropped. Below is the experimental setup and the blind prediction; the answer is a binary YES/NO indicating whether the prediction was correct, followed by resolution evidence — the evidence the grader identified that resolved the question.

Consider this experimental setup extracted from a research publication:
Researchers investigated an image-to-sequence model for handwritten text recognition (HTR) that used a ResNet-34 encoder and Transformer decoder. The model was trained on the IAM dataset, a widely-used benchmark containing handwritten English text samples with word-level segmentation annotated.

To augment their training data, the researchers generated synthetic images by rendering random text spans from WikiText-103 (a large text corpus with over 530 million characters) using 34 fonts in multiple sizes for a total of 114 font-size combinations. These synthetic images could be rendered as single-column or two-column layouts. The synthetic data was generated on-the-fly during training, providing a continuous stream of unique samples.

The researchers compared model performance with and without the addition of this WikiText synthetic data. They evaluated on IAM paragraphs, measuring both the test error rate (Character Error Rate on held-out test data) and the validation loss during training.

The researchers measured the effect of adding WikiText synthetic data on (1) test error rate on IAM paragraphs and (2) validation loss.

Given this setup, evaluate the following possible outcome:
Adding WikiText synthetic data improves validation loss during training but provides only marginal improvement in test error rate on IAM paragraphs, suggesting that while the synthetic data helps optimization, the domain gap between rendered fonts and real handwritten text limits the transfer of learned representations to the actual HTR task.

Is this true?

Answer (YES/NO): YES